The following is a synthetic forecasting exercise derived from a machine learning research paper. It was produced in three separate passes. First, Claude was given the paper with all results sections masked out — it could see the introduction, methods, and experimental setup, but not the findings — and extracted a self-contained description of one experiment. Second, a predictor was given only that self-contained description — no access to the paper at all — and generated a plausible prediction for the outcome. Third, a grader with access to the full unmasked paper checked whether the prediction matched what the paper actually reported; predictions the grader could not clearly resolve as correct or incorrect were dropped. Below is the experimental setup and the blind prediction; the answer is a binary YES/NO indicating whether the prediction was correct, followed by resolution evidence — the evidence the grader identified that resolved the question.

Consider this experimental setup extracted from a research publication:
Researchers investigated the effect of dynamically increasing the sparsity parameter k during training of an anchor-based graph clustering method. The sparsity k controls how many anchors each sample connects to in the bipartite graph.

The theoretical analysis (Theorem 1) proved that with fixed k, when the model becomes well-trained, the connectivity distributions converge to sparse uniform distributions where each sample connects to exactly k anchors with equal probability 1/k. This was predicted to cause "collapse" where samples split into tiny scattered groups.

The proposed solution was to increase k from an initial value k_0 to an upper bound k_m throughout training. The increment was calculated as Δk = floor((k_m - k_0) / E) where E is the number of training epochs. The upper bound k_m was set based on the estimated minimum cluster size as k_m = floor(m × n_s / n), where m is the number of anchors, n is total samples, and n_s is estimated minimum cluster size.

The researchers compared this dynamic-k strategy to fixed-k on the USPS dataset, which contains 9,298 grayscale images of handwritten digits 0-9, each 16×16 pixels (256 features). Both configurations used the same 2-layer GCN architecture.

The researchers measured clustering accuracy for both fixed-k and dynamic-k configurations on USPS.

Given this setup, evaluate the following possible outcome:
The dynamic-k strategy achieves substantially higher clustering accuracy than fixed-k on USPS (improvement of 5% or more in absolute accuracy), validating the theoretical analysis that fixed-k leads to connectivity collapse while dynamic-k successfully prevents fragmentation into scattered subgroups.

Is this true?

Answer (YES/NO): YES